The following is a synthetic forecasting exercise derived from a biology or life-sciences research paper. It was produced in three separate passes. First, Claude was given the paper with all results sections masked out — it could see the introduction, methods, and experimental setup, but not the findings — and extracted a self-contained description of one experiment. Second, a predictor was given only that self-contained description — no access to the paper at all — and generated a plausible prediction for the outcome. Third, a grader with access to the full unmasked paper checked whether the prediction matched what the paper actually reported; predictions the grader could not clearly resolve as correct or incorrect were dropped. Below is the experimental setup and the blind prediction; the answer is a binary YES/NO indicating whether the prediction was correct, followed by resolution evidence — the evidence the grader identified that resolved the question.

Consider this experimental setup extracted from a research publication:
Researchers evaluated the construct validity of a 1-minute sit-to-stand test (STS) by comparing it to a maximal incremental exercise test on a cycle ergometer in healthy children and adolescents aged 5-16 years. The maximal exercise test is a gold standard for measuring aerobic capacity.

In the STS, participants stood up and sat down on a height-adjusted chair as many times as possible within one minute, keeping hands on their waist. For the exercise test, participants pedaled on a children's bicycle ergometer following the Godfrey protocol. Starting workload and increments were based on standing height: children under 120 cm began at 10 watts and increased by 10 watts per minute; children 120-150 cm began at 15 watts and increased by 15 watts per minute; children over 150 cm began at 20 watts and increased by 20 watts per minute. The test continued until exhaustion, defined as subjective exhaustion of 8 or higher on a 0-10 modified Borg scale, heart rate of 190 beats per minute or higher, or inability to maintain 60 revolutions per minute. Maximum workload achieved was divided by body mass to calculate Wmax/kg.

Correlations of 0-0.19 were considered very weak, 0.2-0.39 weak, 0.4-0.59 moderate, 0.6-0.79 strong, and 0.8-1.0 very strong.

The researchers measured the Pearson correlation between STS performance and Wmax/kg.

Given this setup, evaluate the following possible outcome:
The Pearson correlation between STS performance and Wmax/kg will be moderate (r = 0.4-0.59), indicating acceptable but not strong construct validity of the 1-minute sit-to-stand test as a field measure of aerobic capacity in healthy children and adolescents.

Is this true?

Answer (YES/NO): YES